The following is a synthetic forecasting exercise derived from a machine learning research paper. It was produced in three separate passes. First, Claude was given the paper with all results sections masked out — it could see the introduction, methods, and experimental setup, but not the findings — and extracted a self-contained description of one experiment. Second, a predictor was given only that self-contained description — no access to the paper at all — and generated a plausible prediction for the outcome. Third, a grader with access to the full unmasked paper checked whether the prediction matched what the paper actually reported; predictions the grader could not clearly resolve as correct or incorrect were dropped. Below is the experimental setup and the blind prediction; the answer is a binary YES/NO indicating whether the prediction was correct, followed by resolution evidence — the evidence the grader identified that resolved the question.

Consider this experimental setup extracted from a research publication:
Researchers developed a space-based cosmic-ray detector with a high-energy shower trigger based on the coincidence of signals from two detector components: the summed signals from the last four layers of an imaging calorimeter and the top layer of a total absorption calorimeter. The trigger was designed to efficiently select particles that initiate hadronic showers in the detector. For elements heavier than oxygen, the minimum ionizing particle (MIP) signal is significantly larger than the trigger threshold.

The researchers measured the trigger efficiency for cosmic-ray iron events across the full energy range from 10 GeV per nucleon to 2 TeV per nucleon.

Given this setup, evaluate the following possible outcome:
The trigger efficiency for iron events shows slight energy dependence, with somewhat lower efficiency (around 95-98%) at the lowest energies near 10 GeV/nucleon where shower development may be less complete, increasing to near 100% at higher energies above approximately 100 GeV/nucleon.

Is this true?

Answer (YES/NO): NO